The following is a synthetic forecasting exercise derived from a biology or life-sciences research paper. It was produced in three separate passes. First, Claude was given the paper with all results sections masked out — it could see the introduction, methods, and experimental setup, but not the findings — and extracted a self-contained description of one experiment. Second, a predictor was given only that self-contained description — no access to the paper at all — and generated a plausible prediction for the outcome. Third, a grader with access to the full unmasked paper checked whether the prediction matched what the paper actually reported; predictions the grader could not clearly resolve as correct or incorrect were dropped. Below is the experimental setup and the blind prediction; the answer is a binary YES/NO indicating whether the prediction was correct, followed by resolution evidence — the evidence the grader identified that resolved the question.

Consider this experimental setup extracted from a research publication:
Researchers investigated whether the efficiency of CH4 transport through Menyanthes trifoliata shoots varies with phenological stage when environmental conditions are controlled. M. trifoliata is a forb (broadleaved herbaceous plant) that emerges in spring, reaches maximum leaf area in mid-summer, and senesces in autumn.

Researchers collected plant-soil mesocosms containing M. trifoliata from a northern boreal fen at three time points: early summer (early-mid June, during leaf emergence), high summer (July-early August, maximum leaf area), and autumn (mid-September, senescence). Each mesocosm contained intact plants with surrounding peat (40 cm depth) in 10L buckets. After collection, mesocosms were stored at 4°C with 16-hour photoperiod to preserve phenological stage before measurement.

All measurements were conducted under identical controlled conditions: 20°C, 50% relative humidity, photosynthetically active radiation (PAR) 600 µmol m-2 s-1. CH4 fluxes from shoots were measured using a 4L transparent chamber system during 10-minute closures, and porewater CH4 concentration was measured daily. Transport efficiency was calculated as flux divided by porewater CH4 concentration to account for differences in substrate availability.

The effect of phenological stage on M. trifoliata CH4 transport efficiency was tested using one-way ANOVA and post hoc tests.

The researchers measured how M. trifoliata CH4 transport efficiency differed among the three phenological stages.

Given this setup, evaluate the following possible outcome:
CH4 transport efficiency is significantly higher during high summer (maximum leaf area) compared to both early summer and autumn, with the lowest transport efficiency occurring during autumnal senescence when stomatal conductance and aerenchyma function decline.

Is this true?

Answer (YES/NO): NO